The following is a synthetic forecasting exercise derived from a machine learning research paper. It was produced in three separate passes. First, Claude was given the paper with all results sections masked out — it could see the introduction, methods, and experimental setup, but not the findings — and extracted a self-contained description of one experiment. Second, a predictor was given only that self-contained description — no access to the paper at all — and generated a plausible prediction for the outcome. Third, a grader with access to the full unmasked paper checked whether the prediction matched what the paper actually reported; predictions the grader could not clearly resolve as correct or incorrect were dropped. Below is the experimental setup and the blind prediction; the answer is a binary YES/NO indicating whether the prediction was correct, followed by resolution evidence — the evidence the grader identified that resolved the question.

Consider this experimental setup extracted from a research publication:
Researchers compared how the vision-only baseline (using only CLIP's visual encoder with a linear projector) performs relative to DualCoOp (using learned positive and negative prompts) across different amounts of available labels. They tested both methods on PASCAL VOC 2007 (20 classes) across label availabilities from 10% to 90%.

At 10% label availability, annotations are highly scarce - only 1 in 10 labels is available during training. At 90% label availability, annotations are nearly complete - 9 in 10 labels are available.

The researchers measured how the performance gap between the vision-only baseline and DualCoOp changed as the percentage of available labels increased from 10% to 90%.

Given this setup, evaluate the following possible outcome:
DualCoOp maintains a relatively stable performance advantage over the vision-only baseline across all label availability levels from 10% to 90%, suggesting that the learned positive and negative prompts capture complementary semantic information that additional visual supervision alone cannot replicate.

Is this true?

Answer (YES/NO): NO